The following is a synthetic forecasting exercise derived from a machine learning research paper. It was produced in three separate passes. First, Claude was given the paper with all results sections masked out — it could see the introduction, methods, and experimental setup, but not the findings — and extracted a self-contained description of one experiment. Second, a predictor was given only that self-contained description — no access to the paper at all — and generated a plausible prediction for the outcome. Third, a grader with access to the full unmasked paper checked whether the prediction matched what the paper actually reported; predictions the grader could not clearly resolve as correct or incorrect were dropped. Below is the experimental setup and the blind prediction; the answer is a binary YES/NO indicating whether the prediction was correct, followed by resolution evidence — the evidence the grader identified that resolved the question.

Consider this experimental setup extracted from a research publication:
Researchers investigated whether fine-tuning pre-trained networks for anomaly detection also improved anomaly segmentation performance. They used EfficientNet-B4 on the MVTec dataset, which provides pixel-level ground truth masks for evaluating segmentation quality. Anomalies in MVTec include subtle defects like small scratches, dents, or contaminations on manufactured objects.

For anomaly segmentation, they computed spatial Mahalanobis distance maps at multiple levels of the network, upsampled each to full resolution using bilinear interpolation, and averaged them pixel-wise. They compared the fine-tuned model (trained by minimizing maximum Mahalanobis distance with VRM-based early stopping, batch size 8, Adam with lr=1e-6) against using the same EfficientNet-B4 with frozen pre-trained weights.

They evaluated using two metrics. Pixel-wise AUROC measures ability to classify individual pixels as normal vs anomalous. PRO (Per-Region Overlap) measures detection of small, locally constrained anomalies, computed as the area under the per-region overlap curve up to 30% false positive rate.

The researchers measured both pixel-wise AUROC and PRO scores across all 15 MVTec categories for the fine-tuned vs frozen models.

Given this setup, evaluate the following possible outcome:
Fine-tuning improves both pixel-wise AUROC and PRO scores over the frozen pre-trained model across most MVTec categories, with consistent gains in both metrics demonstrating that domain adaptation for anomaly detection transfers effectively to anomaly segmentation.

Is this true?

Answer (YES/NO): NO